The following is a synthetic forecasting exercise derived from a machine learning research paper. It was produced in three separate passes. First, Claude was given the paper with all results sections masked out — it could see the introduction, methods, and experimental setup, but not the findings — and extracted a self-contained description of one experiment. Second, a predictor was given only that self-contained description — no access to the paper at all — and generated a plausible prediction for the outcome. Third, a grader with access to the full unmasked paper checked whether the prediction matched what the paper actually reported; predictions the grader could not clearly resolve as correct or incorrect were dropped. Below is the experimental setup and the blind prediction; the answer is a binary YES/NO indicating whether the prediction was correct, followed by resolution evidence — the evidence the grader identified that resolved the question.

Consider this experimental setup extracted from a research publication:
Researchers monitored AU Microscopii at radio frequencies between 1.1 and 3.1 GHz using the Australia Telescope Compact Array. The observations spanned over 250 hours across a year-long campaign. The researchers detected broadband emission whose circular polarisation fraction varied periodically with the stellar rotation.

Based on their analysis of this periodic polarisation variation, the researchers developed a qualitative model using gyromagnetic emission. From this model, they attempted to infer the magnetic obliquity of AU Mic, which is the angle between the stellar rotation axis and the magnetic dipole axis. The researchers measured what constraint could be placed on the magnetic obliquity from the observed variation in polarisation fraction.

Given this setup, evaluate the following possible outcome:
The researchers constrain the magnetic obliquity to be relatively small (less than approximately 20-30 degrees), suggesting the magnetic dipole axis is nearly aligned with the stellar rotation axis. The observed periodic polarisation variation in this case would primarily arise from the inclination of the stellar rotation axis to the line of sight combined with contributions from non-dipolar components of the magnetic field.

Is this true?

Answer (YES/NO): NO